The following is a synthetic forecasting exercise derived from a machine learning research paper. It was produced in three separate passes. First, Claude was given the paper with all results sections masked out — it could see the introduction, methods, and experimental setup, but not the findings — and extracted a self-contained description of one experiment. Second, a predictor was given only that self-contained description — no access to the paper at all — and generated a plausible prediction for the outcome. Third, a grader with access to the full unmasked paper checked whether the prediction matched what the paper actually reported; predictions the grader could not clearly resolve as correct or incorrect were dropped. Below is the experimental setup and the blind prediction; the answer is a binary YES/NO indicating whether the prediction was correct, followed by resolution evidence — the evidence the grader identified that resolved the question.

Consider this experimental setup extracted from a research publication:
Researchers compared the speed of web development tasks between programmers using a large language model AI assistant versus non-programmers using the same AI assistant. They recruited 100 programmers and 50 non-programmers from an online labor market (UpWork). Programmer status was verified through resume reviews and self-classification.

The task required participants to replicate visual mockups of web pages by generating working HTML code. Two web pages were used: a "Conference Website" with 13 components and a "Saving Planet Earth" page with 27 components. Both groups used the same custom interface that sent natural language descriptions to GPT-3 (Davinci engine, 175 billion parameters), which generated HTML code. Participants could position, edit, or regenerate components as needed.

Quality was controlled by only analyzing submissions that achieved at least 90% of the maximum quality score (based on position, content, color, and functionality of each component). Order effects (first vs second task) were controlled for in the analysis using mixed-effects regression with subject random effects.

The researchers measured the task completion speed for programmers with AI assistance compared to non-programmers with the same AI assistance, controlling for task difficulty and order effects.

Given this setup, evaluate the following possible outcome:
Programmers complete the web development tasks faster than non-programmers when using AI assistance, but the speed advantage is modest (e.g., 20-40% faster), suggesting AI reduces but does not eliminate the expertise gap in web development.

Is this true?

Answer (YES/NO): NO